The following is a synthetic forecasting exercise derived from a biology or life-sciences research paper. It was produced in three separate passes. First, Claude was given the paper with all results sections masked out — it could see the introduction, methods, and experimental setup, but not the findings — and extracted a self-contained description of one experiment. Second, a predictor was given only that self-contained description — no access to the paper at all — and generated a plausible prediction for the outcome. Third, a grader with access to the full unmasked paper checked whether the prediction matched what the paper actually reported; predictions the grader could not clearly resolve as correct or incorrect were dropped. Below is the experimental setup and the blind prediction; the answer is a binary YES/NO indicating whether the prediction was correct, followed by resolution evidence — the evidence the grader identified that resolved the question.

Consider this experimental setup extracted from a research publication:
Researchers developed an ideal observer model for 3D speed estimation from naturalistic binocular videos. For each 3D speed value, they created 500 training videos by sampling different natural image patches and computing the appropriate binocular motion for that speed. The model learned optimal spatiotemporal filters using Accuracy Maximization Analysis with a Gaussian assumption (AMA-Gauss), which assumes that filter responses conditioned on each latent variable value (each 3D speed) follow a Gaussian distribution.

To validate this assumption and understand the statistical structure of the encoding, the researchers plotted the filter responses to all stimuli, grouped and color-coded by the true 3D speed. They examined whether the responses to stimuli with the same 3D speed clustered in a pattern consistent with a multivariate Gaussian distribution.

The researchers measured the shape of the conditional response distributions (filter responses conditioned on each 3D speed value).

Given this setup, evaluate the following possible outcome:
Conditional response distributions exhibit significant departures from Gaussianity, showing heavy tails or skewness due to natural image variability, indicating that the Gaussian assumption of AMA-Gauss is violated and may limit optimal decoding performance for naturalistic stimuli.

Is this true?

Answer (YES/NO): NO